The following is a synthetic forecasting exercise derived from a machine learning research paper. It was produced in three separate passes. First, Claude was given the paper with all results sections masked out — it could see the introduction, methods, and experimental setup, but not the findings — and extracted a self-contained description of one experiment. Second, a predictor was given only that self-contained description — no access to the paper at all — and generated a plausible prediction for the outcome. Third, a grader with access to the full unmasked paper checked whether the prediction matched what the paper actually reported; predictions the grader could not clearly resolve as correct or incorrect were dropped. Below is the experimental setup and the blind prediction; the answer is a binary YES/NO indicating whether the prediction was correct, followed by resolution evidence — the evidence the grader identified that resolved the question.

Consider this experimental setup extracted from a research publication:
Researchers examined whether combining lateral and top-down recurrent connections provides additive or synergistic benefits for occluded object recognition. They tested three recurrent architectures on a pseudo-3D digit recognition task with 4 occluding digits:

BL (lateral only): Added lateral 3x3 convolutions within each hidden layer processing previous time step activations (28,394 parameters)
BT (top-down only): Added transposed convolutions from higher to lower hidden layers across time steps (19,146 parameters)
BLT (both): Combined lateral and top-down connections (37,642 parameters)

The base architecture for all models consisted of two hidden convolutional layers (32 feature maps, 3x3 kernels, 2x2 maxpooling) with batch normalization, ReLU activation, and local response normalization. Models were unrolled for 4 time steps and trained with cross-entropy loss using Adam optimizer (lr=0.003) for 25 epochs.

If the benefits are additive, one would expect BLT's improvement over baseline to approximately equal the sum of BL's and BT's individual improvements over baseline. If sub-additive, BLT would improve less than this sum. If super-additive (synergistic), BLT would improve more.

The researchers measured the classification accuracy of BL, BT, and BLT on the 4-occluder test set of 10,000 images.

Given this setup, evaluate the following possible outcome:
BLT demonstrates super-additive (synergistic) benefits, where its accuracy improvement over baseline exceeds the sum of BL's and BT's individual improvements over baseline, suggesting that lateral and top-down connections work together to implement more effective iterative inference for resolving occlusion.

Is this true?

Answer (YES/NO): NO